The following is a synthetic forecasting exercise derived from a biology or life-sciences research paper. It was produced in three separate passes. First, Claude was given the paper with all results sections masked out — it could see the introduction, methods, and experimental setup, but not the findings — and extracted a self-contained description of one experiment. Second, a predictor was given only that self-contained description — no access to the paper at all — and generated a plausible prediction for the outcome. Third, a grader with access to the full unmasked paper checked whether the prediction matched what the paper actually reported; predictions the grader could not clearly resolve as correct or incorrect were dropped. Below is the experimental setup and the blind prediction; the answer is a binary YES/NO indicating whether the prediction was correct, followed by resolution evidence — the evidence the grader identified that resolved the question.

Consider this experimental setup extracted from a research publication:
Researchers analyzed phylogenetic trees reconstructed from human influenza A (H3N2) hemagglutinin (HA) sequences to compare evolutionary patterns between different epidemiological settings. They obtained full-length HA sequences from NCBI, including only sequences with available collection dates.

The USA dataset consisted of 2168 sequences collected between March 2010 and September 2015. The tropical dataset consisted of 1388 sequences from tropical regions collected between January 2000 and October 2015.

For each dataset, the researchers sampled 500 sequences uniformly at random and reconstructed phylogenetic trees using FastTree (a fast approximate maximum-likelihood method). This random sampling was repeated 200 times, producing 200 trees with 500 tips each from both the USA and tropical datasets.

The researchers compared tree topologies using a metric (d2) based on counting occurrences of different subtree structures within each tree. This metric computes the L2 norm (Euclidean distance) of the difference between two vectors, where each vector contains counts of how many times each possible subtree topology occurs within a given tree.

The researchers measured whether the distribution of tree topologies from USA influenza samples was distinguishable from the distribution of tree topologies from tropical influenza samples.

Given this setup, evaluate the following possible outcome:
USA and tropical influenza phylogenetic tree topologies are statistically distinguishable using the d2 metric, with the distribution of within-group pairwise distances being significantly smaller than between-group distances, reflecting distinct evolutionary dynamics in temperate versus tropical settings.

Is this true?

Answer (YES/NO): YES